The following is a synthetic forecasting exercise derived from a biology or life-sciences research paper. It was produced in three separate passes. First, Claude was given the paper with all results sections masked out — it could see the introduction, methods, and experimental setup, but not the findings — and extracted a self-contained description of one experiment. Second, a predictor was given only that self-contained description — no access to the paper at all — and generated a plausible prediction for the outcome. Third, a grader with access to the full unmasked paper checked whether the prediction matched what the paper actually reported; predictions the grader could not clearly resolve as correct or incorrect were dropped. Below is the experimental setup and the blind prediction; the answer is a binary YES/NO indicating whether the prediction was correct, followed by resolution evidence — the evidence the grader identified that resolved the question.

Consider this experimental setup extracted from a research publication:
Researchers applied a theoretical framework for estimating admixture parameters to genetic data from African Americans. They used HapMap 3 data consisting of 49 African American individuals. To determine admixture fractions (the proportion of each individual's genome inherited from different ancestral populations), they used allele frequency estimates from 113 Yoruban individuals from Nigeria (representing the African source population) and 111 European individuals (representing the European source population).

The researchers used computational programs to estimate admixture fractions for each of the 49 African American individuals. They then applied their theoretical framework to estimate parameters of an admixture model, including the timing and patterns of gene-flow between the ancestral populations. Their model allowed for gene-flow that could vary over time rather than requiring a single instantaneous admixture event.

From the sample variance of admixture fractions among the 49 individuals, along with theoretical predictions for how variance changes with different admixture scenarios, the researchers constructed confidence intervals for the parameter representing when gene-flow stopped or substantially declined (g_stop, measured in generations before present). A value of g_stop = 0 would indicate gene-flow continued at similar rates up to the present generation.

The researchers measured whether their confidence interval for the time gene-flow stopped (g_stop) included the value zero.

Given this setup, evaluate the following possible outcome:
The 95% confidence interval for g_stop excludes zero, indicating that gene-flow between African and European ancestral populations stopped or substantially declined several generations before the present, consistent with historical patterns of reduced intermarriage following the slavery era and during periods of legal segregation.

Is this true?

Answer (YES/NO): YES